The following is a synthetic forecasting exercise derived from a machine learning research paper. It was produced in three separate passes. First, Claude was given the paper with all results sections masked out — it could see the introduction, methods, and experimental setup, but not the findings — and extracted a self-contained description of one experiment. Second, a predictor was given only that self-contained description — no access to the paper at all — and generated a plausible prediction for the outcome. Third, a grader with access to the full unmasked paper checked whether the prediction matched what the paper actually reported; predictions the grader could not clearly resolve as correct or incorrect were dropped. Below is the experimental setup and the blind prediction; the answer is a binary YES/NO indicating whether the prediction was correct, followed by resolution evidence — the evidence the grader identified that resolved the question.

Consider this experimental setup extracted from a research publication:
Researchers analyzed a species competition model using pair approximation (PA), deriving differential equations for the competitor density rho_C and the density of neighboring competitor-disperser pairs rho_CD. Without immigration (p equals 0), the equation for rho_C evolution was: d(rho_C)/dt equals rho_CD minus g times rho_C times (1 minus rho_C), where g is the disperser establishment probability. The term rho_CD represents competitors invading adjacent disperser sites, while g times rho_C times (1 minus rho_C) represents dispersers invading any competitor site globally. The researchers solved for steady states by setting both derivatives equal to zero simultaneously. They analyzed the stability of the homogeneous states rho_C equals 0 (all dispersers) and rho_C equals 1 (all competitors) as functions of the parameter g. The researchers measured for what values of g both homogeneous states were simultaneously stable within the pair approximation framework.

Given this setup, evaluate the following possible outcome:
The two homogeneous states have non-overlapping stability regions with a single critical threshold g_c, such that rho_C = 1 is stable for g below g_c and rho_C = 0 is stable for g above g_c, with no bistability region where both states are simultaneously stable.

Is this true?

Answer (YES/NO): NO